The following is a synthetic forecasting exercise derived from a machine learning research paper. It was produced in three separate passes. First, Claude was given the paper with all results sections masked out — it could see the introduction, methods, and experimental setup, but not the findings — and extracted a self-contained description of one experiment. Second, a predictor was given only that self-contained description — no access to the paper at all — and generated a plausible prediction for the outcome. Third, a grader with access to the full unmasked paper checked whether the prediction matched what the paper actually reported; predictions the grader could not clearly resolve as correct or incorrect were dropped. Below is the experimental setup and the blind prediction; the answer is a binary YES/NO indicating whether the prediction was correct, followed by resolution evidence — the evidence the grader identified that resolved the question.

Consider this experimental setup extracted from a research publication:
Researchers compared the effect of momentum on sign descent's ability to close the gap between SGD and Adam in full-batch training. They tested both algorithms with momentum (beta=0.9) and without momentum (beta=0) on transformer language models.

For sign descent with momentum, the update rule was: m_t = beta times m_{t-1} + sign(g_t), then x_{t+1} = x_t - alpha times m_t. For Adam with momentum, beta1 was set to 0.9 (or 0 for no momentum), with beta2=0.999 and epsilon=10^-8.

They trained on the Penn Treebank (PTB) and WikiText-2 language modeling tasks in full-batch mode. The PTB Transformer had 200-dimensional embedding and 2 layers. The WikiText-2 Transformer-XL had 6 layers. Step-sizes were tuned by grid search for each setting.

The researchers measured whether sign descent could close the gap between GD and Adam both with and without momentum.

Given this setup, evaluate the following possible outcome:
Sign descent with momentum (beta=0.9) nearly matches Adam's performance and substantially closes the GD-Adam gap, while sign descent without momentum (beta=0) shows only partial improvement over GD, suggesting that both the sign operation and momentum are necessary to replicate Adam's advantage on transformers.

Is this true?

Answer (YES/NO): NO